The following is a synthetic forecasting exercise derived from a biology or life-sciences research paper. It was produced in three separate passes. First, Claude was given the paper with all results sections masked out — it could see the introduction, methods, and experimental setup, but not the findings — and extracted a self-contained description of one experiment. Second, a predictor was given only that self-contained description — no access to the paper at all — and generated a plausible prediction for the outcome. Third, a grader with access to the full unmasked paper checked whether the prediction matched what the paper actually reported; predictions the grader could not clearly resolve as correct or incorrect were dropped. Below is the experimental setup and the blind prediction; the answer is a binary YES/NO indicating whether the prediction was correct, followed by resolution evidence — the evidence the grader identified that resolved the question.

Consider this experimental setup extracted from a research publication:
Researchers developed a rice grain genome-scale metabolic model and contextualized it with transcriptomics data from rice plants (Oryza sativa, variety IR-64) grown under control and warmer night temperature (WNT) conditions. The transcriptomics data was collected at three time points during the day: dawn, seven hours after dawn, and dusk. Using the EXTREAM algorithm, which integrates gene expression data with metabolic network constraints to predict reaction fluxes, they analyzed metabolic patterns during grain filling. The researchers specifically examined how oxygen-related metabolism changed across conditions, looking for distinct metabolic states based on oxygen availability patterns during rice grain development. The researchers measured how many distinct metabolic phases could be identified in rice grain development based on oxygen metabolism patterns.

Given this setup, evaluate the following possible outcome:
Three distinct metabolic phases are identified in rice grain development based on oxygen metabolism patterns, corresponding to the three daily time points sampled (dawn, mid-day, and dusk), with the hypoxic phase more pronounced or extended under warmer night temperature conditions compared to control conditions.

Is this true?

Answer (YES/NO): NO